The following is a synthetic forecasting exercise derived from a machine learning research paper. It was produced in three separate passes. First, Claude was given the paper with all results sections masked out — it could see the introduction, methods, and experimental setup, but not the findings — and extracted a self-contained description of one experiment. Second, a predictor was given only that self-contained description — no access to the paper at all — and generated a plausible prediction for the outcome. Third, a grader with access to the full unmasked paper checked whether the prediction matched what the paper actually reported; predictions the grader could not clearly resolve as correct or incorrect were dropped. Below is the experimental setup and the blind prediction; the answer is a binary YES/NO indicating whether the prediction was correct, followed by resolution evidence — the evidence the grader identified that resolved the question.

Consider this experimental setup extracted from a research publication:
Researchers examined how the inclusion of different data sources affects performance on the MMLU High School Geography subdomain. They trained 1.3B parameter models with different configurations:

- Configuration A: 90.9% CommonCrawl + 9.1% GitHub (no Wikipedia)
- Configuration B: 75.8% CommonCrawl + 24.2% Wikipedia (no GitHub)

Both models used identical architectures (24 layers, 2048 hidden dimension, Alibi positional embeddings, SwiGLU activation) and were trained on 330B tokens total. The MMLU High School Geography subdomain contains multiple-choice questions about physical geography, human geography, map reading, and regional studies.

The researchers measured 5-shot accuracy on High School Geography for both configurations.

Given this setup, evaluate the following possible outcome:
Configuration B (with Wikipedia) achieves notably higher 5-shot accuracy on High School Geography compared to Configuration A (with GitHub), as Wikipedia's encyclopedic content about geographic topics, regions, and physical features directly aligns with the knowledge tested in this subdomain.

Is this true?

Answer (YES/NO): NO